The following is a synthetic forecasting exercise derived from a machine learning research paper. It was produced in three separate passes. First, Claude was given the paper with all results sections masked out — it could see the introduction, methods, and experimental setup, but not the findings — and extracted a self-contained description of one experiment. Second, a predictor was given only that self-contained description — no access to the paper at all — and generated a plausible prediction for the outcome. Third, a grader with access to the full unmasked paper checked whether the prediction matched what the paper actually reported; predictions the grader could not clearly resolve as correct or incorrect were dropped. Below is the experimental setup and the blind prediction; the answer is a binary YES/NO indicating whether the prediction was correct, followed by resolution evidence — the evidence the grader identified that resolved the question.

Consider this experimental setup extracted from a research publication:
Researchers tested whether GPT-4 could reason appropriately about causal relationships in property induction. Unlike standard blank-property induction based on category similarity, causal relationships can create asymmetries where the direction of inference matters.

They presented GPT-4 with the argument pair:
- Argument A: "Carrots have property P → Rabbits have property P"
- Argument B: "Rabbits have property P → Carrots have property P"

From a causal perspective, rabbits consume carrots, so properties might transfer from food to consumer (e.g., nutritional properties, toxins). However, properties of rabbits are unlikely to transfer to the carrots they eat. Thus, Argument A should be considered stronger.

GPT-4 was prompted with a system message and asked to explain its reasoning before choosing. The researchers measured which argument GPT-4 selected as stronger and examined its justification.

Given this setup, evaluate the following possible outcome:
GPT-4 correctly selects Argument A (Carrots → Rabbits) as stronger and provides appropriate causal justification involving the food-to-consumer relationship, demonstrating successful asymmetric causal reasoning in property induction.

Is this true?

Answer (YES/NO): YES